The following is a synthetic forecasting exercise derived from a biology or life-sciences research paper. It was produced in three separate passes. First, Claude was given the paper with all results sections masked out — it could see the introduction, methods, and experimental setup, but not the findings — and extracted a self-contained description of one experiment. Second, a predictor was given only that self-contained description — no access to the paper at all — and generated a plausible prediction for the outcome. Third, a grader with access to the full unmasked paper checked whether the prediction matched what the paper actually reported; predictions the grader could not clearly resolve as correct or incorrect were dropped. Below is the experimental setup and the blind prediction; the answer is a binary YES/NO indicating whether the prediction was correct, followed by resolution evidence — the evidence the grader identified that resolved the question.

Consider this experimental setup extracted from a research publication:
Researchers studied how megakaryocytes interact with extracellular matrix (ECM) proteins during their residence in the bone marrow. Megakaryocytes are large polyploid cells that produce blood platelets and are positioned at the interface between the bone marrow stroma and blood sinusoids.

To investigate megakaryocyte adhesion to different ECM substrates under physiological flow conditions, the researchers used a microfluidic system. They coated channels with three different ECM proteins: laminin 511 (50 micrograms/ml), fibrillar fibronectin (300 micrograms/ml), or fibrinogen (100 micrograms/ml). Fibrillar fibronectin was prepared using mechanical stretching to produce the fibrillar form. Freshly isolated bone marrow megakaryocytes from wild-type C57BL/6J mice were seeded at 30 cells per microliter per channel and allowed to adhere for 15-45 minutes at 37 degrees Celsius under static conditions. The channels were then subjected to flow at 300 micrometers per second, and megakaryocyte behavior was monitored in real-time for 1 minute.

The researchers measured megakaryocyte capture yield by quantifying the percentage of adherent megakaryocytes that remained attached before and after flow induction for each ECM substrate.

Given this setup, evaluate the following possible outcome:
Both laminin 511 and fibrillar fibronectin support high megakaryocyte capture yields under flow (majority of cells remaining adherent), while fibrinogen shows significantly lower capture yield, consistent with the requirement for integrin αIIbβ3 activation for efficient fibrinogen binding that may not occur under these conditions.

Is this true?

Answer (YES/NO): NO